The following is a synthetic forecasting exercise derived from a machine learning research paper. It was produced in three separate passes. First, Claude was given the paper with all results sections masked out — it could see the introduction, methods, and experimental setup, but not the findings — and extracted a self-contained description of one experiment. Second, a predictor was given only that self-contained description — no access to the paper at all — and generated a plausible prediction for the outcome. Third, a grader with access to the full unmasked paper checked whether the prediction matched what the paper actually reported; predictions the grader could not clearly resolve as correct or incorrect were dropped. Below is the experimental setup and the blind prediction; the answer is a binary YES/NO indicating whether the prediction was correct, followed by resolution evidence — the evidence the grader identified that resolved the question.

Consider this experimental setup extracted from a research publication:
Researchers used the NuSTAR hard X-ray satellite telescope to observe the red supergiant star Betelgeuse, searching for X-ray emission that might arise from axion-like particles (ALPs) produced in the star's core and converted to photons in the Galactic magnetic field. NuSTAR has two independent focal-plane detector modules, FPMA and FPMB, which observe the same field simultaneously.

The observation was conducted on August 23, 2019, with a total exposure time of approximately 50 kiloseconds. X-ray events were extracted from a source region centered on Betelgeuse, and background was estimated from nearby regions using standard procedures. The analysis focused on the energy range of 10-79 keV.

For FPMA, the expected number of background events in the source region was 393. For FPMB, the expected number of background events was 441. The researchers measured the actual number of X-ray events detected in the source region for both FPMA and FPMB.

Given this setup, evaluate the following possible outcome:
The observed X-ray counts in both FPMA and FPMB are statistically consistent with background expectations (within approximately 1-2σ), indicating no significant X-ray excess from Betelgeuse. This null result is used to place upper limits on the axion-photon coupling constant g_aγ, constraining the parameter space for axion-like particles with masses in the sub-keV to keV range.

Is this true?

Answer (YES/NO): NO